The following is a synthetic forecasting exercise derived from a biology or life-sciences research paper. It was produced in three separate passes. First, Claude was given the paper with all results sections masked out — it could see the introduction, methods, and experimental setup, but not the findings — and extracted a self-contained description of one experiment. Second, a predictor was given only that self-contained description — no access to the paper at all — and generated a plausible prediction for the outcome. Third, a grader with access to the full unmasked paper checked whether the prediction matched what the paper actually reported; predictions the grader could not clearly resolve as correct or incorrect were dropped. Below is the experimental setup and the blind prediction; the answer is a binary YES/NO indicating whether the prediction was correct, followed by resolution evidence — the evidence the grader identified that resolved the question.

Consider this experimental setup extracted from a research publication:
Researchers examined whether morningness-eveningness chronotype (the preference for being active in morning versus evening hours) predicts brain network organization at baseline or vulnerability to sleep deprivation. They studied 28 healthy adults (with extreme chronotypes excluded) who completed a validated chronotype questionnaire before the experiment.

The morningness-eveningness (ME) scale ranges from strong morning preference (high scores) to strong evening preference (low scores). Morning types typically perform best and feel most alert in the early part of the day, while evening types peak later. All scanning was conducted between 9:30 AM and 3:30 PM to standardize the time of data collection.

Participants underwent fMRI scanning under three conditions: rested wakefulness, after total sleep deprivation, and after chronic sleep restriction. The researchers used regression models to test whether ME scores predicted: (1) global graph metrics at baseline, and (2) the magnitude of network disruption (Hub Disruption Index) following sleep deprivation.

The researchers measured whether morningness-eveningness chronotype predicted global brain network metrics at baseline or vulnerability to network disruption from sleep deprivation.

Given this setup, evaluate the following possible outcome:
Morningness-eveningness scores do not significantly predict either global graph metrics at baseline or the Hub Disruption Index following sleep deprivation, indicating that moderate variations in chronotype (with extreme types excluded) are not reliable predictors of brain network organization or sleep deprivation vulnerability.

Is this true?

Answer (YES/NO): NO